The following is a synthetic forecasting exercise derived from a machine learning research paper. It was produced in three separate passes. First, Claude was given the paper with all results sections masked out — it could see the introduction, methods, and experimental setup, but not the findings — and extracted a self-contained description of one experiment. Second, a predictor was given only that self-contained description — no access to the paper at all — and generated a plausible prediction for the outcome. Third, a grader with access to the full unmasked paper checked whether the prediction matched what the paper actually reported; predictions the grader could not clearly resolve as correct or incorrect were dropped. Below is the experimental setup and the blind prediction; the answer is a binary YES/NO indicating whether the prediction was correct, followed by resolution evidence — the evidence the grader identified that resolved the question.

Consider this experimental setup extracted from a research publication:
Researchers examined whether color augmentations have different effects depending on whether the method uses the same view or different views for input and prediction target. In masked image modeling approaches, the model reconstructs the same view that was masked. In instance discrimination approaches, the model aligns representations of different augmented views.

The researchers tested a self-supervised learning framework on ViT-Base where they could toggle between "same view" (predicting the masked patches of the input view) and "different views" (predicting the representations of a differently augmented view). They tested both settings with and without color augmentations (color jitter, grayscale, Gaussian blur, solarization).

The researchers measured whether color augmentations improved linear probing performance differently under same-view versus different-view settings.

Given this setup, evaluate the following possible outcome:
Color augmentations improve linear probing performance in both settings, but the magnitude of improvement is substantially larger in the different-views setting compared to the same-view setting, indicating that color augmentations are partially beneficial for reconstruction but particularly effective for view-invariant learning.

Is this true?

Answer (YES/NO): NO